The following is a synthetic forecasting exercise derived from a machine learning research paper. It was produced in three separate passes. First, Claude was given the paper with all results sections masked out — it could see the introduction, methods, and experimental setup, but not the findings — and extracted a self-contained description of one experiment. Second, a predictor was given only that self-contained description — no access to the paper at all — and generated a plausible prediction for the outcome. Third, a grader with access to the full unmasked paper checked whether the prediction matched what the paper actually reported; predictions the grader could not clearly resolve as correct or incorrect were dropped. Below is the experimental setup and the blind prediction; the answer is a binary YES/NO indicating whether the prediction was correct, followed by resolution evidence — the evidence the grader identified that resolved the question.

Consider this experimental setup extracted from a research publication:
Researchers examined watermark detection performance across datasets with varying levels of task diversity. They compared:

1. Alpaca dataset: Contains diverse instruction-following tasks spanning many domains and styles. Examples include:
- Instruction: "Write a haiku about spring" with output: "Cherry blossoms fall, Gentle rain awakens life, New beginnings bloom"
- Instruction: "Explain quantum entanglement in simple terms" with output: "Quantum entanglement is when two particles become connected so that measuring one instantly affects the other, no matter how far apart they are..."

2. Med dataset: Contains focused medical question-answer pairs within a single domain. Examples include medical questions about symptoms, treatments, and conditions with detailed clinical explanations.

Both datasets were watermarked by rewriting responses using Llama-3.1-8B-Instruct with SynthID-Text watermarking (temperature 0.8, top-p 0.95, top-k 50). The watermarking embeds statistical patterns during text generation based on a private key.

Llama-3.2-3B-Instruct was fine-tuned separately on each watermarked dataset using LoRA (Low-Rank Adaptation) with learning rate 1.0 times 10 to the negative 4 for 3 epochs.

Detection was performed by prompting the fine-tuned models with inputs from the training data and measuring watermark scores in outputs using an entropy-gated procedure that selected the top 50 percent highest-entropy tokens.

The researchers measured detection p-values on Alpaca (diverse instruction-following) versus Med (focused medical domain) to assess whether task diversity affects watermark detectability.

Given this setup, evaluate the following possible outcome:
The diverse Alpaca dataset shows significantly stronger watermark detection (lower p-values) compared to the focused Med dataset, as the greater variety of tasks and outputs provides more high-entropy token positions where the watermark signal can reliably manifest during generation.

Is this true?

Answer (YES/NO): NO